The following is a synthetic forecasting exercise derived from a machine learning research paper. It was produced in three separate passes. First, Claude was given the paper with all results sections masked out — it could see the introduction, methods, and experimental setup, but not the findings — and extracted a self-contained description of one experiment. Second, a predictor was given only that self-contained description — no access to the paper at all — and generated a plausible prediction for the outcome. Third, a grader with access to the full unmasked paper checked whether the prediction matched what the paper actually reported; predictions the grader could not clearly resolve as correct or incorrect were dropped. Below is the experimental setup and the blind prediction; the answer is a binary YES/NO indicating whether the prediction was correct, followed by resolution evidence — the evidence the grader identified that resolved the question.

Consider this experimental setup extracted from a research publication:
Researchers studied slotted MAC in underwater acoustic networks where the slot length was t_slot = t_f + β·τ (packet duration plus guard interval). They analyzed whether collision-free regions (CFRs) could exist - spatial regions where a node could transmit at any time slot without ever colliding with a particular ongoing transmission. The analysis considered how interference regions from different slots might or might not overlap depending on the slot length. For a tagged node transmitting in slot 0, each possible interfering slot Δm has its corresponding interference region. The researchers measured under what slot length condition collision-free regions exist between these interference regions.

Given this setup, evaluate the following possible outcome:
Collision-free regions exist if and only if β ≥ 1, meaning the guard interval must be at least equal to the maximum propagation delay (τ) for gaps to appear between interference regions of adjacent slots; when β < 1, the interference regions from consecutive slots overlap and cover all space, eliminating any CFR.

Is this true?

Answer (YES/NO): NO